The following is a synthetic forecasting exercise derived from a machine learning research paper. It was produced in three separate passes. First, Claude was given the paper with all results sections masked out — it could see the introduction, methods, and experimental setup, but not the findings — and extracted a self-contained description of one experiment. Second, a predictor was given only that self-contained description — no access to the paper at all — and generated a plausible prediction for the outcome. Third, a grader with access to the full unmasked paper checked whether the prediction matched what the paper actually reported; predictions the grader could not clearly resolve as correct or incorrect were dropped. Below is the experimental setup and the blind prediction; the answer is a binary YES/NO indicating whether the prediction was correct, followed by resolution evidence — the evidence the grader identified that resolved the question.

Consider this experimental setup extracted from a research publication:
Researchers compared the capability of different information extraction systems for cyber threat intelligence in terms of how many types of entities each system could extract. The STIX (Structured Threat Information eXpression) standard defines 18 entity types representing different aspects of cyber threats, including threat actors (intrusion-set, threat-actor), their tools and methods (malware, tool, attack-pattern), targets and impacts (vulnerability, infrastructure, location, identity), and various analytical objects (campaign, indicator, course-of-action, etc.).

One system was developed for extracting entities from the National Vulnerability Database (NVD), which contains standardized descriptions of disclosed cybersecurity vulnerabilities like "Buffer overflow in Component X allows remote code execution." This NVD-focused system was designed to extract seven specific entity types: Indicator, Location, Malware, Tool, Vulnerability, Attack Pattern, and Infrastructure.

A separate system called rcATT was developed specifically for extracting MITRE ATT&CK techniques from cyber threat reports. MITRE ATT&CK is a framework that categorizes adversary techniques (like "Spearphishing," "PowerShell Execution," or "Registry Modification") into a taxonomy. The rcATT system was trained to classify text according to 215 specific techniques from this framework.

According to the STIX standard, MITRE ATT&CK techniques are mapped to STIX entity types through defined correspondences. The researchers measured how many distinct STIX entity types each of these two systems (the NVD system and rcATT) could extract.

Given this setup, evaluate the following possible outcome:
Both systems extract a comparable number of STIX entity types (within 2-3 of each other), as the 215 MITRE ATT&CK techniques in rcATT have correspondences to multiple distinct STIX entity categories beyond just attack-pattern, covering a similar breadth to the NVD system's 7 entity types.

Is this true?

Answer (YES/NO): NO